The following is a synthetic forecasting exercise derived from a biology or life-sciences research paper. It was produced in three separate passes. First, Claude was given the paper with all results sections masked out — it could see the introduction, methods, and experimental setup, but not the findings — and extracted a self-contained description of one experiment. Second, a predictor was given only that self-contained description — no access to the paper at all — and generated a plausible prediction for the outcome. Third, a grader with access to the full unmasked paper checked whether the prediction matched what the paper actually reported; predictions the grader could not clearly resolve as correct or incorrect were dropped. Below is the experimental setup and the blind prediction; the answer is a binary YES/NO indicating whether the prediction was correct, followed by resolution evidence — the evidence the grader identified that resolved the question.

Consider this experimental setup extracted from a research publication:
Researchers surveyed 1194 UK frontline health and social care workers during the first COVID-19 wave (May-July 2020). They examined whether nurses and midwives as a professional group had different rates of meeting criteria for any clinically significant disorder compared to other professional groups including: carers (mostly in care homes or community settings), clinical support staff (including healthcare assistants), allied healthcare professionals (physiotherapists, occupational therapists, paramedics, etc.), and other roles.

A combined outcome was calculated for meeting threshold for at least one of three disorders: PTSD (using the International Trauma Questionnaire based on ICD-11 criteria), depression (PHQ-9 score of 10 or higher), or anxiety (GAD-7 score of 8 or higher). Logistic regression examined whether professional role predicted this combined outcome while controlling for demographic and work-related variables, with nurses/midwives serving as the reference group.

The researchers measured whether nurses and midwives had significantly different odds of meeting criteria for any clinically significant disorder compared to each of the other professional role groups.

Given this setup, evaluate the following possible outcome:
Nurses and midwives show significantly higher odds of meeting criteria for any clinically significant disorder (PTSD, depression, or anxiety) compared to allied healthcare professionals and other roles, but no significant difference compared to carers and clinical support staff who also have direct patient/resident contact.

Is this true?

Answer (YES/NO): NO